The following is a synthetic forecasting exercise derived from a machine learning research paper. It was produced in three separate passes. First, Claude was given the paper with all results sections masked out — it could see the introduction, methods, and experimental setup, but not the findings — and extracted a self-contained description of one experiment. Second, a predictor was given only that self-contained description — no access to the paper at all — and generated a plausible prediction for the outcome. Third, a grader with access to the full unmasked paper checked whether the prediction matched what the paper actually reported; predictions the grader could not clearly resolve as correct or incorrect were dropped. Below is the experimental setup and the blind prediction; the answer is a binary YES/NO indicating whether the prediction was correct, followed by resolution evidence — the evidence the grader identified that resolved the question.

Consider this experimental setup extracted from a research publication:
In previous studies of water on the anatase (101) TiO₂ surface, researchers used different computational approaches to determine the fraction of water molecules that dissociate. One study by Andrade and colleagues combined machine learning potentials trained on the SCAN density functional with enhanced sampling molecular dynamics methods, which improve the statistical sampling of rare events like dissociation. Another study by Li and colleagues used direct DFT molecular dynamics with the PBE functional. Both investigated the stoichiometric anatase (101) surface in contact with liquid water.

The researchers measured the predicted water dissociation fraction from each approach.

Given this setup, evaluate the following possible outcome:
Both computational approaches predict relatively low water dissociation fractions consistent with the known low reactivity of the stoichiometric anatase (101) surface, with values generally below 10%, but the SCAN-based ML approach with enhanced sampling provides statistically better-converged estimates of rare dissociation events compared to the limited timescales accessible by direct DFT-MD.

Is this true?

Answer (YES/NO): YES